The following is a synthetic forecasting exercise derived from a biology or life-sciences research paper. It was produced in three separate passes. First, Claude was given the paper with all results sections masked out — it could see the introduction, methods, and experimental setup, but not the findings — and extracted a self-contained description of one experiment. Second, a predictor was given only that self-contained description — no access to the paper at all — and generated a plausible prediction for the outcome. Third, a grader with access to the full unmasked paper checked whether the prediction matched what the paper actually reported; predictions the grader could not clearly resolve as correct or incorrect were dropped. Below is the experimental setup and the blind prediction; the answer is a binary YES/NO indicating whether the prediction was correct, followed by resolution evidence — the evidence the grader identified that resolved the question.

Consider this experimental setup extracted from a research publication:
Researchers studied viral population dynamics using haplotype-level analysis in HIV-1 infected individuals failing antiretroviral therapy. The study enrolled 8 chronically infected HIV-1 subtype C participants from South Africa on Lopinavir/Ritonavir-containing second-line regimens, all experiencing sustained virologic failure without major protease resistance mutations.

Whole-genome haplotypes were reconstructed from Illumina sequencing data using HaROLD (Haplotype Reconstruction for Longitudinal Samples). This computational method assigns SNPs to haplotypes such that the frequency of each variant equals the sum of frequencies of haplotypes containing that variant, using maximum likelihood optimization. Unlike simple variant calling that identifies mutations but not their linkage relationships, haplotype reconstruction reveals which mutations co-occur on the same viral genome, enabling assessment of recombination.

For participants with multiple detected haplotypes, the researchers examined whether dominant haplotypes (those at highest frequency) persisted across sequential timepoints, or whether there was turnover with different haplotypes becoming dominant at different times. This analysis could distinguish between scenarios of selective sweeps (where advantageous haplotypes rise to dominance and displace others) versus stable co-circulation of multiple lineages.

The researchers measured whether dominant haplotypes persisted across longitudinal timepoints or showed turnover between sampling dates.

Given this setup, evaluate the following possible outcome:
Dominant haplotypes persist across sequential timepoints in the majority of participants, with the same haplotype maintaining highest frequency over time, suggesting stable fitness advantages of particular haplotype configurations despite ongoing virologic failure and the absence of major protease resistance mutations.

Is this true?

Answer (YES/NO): NO